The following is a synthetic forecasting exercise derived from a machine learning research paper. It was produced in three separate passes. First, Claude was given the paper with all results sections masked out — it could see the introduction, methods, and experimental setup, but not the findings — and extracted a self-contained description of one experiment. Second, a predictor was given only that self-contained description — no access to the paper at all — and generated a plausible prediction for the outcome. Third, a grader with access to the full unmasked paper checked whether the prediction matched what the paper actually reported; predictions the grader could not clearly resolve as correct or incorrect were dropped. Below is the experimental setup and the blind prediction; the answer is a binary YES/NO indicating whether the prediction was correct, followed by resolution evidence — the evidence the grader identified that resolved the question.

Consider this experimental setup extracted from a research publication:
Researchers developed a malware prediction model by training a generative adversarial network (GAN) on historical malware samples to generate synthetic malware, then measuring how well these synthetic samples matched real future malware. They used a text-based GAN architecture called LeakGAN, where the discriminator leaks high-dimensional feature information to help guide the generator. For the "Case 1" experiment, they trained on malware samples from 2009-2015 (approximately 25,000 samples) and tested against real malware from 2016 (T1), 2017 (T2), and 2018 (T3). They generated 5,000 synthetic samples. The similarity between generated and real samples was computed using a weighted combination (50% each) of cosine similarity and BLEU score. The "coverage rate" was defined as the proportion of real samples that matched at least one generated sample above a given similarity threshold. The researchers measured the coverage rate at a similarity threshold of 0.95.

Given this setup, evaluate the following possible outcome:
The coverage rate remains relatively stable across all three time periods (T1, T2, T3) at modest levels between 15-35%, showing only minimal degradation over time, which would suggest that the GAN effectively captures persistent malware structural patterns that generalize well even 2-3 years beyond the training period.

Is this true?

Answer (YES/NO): NO